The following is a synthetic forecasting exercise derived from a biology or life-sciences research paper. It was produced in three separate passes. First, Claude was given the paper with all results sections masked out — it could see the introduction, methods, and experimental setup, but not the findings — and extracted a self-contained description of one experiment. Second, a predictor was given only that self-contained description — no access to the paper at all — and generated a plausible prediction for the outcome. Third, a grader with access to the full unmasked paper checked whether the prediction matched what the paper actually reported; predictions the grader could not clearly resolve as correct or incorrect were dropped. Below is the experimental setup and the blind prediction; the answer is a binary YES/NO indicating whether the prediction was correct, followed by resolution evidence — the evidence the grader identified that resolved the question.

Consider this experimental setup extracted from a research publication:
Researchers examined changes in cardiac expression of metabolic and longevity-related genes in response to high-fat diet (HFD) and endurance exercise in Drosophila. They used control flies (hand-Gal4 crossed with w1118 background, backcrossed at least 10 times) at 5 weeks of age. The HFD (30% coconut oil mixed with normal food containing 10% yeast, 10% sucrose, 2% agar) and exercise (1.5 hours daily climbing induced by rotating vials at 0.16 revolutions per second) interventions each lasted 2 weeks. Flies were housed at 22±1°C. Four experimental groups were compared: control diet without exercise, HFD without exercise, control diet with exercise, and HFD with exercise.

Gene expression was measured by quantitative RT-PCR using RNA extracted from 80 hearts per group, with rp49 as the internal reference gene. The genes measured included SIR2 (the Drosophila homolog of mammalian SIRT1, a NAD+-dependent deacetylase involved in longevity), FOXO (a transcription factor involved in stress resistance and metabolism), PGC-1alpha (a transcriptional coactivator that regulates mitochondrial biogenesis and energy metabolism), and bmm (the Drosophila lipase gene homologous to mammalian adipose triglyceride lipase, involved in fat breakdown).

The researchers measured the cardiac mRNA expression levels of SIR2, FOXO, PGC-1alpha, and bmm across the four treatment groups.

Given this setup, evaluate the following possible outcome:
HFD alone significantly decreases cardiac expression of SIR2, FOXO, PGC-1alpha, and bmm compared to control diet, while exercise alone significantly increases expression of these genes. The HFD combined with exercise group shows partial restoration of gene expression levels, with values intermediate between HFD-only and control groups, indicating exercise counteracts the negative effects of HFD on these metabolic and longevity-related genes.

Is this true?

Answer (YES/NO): NO